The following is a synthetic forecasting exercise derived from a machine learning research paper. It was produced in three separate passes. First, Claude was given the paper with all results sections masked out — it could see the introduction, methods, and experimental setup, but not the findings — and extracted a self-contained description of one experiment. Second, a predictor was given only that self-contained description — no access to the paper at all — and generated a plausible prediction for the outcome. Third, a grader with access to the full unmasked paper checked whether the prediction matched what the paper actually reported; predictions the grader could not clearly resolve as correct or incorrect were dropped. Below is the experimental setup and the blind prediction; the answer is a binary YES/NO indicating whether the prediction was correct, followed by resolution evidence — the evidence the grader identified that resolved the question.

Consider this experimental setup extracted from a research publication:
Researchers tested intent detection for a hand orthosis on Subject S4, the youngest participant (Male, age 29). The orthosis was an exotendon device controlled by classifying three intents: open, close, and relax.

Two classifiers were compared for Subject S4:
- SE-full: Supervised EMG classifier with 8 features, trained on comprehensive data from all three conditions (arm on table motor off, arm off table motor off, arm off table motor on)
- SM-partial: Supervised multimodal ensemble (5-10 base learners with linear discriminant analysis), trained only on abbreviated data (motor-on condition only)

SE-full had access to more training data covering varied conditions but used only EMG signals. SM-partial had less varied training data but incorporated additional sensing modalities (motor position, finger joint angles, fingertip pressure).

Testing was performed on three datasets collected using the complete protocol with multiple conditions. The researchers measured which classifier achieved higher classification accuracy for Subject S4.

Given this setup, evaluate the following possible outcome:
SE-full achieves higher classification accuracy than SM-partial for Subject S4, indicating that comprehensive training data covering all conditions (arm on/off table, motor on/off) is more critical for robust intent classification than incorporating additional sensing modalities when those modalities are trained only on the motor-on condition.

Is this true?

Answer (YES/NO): YES